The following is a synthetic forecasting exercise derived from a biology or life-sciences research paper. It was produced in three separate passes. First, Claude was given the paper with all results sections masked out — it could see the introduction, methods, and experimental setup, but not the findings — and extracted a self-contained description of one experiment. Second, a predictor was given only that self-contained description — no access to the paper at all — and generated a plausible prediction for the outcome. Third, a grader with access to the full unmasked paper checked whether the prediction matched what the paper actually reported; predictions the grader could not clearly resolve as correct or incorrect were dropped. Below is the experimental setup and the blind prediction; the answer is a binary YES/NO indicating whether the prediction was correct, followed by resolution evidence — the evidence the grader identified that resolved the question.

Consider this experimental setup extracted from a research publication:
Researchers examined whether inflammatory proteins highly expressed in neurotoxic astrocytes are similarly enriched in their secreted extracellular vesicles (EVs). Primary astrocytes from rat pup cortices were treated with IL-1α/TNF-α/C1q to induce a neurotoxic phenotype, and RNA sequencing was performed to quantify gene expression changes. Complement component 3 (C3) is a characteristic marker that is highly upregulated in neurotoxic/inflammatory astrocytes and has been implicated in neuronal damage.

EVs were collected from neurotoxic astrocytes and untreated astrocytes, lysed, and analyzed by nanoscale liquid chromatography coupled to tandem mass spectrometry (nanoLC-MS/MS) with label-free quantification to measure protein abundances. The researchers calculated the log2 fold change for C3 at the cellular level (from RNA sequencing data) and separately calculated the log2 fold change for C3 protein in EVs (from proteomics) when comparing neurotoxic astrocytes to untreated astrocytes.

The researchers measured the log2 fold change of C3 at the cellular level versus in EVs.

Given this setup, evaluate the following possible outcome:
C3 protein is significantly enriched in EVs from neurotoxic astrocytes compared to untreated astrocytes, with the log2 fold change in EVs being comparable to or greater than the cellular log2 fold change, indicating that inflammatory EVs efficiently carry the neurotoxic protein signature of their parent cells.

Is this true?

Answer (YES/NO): NO